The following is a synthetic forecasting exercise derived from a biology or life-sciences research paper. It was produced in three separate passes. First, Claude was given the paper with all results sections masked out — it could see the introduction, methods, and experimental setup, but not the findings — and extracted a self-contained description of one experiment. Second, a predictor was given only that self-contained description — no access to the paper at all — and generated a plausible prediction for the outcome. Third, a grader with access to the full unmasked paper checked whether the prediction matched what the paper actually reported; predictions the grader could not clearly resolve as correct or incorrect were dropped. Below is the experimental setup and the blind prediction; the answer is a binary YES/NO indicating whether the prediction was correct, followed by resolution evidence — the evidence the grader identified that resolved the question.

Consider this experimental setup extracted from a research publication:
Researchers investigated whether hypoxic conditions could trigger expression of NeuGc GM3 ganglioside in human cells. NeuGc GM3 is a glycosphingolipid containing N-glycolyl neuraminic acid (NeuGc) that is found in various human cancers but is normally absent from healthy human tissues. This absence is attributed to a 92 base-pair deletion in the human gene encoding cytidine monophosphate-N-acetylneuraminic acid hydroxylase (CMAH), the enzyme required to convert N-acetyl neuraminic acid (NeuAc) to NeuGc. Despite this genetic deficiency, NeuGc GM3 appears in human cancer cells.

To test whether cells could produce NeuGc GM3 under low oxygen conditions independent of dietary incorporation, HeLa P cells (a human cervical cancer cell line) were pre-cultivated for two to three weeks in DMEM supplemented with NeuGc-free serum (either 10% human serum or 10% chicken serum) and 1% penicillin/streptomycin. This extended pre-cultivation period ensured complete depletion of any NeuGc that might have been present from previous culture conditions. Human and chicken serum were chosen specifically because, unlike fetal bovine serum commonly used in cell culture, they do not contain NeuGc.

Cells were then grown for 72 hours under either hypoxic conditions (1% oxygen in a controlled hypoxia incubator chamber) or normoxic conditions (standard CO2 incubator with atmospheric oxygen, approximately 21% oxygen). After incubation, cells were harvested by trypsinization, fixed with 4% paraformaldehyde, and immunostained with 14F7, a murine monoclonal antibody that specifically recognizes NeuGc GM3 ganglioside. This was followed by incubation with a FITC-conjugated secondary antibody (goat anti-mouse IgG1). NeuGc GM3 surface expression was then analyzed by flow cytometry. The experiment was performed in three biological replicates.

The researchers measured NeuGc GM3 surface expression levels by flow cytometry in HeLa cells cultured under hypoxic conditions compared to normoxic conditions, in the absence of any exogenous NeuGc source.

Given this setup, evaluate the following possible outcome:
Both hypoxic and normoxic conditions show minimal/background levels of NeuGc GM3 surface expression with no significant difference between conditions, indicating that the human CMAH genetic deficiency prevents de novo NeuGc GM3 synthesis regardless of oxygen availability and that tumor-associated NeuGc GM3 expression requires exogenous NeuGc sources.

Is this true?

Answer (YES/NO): NO